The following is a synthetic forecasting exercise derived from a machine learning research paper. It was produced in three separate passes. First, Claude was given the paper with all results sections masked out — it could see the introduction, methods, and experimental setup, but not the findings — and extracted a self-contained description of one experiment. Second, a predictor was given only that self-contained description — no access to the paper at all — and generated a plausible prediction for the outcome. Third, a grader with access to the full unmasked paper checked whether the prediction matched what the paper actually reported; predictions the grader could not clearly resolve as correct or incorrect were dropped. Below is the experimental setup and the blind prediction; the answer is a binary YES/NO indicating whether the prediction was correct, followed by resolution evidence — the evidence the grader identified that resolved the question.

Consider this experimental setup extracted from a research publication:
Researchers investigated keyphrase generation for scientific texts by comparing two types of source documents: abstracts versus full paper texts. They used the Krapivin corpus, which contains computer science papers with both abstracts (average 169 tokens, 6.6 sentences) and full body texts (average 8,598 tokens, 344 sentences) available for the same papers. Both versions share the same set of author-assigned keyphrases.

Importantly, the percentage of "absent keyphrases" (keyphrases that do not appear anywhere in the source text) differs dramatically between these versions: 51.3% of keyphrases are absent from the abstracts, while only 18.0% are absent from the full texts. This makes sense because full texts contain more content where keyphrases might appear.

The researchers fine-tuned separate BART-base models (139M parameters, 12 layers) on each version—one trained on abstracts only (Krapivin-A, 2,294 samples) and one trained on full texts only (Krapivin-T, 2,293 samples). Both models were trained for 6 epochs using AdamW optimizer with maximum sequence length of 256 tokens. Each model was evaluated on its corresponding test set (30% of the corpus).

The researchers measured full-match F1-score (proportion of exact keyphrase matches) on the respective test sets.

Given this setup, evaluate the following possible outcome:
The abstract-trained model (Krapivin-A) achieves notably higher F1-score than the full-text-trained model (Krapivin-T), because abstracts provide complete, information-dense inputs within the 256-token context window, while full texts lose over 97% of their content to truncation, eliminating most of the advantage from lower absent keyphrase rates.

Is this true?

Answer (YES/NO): YES